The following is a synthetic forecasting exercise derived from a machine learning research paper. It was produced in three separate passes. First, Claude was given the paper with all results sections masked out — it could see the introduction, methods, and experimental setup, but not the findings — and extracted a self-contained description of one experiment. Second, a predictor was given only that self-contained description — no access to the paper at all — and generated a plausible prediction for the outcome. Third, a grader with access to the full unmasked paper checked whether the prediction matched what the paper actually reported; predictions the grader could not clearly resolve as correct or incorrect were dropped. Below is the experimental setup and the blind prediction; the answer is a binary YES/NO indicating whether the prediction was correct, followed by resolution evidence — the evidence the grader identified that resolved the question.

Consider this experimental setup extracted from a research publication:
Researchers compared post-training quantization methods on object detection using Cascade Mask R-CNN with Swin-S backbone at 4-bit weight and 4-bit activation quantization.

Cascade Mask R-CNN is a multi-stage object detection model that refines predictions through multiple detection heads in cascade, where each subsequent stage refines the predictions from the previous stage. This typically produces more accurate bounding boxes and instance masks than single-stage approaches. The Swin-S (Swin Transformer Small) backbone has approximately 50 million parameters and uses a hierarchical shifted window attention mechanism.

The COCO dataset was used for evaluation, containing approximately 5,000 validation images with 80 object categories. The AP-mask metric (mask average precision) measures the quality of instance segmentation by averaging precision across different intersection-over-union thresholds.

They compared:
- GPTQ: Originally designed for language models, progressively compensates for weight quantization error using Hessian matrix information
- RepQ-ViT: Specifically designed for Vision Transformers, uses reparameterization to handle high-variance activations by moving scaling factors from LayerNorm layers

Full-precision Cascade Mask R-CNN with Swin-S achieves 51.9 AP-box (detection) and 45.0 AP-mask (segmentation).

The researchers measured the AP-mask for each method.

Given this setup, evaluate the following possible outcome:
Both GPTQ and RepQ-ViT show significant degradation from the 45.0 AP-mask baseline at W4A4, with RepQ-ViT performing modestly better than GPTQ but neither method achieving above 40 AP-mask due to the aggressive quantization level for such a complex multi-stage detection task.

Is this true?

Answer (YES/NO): NO